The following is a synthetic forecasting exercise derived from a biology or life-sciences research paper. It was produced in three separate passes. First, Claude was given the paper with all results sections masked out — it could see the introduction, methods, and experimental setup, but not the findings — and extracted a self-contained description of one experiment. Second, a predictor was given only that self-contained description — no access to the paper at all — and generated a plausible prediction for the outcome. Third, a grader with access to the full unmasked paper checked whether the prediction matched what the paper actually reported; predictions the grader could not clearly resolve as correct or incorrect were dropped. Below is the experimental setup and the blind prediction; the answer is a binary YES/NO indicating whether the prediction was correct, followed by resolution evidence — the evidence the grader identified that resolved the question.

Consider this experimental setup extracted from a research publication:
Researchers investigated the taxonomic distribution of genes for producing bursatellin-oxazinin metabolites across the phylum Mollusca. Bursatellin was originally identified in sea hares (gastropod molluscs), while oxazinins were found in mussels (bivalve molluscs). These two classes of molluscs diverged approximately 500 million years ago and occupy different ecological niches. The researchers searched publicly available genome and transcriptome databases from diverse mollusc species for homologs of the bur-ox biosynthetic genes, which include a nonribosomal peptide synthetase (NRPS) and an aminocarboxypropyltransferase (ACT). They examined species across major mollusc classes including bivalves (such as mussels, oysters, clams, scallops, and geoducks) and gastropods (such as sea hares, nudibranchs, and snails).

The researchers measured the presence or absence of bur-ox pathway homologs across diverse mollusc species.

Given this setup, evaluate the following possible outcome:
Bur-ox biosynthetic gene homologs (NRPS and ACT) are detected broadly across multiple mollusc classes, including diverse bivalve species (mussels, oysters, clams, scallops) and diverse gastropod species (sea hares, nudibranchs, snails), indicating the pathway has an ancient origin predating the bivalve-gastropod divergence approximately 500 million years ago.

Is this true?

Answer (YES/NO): YES